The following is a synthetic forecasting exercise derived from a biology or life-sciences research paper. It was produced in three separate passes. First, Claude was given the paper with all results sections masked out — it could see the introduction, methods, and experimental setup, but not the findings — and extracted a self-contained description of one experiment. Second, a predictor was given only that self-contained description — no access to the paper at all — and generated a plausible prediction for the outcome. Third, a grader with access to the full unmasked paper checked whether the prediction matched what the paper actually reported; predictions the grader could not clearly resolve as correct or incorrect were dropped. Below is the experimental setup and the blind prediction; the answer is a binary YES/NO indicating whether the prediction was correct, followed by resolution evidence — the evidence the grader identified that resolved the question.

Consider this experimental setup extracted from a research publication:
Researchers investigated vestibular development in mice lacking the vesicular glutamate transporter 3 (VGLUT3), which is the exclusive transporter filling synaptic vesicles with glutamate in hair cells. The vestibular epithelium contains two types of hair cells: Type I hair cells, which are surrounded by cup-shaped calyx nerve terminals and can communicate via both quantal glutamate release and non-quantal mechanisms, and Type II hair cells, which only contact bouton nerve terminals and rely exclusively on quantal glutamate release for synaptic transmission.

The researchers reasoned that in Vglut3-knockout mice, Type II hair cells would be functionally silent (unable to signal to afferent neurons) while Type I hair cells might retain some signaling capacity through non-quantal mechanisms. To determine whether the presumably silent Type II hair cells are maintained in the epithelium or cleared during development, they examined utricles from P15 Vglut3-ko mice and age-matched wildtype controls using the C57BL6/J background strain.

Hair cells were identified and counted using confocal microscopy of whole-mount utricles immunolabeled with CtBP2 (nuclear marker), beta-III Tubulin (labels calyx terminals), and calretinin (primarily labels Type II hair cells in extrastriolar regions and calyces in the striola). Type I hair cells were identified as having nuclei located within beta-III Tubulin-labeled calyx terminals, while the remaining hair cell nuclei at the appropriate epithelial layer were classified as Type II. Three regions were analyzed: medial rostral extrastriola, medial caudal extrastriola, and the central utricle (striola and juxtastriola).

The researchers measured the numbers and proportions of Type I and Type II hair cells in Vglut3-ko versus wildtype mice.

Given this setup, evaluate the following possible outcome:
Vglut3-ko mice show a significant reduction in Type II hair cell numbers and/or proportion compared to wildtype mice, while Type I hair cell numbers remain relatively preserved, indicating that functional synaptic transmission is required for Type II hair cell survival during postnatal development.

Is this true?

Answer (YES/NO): NO